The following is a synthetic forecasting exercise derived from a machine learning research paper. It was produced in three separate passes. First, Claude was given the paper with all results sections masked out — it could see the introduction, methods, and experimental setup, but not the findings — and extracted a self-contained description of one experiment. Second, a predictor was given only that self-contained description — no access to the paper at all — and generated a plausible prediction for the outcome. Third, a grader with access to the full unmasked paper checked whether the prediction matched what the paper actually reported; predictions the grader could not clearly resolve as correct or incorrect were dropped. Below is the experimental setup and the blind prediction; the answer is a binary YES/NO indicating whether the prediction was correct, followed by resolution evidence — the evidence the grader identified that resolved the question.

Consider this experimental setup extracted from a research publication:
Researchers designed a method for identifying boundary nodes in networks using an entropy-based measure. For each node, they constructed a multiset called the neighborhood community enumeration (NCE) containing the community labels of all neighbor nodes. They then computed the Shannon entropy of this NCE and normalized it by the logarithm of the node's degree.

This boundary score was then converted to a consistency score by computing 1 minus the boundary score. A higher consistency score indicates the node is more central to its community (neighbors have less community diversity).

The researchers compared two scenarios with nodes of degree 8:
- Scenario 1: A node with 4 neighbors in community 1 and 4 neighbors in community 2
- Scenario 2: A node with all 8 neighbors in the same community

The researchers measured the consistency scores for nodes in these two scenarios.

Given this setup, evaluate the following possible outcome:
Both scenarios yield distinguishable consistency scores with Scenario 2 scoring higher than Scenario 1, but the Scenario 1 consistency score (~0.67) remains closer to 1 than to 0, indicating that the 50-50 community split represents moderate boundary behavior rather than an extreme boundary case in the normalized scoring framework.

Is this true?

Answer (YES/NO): YES